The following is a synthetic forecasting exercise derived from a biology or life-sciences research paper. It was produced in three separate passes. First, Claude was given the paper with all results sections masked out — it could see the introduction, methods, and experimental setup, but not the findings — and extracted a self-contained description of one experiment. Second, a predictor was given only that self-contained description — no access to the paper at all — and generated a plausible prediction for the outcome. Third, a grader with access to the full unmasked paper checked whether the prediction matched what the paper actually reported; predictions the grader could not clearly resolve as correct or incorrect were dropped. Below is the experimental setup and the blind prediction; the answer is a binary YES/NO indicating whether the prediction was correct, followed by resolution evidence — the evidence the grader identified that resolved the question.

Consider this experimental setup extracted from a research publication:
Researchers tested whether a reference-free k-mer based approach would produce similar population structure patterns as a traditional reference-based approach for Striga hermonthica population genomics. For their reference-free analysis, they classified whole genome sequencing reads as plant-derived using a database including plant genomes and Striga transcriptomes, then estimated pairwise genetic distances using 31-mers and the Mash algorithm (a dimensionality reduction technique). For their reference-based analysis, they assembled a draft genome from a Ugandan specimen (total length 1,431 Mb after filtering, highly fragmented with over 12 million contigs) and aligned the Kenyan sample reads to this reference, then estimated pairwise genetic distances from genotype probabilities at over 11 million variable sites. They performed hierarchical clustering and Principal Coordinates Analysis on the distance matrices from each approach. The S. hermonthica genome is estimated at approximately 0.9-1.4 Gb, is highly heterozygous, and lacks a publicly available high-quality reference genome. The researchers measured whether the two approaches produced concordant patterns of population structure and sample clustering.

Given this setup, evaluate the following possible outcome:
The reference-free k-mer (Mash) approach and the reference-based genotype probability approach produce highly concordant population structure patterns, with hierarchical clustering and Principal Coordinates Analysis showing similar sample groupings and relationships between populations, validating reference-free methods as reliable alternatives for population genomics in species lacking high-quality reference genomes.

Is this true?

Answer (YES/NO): YES